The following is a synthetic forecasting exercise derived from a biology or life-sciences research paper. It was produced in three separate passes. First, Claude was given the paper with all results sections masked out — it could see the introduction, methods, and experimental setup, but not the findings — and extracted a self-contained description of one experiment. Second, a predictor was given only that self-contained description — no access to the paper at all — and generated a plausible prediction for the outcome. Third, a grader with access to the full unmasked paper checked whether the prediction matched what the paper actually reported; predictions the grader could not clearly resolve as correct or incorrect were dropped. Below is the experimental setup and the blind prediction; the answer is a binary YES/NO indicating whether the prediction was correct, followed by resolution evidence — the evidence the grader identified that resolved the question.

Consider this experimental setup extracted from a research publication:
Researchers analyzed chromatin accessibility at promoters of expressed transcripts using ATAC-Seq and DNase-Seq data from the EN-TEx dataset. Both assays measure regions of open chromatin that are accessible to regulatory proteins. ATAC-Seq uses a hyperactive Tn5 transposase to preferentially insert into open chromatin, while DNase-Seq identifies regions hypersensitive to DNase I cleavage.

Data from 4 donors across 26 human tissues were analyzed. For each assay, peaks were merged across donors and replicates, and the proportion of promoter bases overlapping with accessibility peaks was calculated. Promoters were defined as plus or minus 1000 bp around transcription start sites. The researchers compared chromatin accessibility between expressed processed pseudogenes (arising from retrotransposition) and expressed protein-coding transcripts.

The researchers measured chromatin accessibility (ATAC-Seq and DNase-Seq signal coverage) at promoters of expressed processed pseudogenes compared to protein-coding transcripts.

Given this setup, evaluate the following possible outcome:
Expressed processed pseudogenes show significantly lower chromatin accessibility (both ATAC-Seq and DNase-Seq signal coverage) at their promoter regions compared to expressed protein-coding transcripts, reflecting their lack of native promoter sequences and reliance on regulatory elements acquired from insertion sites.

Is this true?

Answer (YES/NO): YES